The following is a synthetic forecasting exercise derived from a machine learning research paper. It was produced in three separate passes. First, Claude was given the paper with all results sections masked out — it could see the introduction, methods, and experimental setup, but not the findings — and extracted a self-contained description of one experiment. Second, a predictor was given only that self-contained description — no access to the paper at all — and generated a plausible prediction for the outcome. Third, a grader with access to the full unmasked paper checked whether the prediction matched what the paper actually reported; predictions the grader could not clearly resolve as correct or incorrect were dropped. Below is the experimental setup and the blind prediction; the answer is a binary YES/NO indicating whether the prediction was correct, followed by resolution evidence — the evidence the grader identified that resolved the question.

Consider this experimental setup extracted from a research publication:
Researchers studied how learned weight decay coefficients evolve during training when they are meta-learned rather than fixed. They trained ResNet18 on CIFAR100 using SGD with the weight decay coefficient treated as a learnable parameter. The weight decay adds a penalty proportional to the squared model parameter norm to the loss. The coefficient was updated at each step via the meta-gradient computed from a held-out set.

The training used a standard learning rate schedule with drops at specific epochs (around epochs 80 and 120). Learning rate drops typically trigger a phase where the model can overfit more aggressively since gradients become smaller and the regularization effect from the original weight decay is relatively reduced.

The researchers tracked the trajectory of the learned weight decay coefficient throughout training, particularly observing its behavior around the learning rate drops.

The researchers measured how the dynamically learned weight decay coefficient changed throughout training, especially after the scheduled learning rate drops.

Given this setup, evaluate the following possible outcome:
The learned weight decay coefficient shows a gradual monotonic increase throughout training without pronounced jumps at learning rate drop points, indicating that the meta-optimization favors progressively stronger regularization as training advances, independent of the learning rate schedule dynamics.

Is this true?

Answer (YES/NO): NO